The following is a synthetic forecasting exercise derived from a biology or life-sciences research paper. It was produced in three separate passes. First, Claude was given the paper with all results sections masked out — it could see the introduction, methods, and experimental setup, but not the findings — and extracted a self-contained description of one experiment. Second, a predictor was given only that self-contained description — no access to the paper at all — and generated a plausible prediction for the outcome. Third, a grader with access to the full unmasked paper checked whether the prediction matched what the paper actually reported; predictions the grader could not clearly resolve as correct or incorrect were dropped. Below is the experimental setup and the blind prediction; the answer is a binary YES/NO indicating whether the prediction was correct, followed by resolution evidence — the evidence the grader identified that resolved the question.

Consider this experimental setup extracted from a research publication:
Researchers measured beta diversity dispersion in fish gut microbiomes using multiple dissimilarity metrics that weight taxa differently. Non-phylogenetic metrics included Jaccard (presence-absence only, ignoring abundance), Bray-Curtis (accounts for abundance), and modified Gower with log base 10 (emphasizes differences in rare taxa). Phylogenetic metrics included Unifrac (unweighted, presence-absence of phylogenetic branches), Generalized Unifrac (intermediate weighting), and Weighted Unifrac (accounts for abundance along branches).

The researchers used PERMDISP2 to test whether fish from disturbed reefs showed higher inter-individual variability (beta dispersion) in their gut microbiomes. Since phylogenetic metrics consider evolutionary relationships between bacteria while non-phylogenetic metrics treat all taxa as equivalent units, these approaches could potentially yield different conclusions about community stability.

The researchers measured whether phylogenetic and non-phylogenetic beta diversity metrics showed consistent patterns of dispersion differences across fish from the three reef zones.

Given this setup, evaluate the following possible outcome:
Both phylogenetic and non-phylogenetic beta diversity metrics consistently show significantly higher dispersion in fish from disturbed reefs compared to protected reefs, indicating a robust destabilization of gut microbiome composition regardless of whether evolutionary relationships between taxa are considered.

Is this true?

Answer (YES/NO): NO